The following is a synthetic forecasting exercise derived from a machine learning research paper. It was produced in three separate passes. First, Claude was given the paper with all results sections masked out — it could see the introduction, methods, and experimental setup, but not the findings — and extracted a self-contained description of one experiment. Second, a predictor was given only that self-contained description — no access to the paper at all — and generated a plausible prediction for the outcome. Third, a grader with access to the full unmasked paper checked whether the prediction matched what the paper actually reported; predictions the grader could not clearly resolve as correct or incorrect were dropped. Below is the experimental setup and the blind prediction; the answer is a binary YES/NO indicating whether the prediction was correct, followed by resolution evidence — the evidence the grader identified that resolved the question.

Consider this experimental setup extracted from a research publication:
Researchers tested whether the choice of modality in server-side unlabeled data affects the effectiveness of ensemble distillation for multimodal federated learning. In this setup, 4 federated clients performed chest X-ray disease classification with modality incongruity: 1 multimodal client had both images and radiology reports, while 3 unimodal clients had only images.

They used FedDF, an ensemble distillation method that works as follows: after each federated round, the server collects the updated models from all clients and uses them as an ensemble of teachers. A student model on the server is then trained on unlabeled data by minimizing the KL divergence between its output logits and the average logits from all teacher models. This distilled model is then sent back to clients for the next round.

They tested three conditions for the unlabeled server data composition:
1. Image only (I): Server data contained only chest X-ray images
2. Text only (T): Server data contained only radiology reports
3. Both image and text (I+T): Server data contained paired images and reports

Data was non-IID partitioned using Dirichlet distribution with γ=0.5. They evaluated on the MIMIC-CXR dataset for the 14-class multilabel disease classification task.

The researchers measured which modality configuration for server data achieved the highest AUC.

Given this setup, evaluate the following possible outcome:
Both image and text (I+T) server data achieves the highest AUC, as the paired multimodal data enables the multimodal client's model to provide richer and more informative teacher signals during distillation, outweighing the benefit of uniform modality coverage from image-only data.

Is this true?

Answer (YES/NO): YES